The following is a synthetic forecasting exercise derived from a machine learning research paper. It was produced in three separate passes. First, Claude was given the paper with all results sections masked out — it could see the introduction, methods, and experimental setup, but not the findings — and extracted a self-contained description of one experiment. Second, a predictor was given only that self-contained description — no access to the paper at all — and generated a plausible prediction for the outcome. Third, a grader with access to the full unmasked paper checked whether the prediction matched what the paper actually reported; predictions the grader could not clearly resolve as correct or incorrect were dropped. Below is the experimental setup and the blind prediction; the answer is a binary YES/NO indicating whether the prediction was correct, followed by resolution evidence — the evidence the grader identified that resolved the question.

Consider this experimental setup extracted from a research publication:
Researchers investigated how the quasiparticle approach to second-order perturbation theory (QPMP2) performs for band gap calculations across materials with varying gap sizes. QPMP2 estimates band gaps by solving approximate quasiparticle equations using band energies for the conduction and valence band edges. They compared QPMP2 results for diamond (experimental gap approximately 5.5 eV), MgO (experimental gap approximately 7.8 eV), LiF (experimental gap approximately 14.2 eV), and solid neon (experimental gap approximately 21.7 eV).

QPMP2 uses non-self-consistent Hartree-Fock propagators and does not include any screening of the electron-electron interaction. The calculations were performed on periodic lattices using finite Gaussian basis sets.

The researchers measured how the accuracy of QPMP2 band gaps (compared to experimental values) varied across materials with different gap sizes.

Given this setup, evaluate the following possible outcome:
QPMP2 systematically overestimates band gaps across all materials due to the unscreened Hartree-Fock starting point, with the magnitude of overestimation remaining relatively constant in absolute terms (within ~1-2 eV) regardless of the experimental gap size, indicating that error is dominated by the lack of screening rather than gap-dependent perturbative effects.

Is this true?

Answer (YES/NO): NO